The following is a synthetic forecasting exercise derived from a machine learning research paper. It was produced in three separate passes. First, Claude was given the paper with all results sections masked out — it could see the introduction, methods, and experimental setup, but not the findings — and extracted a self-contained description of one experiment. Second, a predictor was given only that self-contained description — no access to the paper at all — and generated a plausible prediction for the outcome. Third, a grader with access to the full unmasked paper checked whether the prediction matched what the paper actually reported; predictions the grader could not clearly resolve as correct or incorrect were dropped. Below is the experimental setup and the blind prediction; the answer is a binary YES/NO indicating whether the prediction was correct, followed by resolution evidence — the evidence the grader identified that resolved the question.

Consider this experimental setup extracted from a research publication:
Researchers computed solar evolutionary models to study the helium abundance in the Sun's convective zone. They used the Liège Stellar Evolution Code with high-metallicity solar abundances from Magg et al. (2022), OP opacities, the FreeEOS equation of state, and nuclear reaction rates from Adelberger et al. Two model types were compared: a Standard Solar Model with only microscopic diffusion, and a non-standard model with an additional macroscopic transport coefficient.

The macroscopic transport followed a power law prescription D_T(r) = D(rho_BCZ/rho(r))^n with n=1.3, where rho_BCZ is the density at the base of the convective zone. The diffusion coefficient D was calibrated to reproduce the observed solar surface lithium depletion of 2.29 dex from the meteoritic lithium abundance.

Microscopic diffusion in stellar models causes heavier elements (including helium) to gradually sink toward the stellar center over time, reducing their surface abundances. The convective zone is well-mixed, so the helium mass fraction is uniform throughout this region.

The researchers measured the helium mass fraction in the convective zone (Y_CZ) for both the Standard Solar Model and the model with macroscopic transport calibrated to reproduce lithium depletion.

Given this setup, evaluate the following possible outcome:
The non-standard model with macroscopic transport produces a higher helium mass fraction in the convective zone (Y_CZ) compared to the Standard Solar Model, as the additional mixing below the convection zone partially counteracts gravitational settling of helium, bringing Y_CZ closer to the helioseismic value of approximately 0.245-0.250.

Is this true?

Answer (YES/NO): NO